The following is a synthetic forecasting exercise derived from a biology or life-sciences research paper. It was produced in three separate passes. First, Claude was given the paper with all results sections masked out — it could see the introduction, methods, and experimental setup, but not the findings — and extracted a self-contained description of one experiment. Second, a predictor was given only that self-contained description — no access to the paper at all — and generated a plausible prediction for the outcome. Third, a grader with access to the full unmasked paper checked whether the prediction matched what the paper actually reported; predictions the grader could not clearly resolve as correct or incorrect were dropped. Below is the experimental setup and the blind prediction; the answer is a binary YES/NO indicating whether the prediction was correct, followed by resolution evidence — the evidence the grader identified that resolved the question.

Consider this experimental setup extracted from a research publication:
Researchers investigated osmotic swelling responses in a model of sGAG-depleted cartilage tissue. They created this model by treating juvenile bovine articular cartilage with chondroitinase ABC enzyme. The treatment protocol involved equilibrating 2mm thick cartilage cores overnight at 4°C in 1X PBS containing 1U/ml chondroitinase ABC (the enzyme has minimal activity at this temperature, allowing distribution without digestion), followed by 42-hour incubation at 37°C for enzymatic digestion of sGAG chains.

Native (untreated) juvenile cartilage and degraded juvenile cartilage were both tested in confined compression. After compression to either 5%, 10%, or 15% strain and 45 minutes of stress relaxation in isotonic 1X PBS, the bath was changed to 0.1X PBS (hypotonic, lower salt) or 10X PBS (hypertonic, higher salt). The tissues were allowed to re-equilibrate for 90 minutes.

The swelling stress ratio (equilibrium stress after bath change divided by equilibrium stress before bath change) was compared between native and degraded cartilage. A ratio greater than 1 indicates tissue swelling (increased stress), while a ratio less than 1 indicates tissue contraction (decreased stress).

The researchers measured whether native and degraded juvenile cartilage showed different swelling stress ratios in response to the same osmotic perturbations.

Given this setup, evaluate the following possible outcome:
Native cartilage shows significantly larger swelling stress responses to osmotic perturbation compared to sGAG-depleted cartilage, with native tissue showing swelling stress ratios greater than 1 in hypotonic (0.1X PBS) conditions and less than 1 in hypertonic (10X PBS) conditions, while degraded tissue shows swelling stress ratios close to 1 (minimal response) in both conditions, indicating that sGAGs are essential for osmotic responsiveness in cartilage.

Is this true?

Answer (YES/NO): NO